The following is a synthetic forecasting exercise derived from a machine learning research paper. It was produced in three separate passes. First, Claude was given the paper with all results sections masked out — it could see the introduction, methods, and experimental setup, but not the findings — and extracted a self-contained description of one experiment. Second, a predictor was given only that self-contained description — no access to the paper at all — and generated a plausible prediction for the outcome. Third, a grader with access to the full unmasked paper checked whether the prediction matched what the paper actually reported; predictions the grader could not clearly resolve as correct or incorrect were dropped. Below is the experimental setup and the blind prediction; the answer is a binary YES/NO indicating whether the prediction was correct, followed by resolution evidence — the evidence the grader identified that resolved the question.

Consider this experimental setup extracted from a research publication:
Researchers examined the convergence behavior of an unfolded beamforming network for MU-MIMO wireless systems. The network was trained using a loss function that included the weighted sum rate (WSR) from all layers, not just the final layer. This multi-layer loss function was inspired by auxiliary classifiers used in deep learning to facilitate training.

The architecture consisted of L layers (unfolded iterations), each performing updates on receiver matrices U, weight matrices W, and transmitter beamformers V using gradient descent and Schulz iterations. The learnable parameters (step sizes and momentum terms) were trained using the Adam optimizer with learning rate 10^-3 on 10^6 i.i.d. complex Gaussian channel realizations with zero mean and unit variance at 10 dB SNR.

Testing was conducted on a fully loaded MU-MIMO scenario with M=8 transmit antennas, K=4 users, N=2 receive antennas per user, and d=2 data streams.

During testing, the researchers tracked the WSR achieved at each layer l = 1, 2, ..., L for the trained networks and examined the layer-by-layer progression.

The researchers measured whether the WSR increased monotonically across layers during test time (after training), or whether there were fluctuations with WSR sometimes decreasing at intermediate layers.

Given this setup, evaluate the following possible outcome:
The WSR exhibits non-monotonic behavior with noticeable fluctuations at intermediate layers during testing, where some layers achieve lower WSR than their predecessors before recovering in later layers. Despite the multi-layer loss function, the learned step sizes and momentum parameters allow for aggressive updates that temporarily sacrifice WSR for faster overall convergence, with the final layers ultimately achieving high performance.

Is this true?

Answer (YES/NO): NO